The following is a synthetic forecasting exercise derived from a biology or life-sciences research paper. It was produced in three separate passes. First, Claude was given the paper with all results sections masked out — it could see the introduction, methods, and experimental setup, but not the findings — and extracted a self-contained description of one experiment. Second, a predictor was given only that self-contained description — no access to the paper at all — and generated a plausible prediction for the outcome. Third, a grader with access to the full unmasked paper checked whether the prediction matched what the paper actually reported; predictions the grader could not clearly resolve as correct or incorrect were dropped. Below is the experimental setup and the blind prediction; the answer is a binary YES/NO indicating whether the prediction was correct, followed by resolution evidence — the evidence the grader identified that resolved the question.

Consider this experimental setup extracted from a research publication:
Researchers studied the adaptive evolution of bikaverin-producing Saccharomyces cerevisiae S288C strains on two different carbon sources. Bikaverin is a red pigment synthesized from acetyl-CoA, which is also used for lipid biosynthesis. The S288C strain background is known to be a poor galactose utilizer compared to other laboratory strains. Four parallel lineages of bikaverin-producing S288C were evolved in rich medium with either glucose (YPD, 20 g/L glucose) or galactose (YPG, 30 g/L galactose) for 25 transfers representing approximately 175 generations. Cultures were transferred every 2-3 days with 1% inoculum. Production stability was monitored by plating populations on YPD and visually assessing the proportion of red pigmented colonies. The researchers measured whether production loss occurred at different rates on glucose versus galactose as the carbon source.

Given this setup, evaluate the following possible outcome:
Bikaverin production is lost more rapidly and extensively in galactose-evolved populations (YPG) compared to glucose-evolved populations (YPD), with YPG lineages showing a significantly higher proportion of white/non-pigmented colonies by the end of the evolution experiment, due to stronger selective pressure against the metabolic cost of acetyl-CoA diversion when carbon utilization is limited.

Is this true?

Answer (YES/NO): NO